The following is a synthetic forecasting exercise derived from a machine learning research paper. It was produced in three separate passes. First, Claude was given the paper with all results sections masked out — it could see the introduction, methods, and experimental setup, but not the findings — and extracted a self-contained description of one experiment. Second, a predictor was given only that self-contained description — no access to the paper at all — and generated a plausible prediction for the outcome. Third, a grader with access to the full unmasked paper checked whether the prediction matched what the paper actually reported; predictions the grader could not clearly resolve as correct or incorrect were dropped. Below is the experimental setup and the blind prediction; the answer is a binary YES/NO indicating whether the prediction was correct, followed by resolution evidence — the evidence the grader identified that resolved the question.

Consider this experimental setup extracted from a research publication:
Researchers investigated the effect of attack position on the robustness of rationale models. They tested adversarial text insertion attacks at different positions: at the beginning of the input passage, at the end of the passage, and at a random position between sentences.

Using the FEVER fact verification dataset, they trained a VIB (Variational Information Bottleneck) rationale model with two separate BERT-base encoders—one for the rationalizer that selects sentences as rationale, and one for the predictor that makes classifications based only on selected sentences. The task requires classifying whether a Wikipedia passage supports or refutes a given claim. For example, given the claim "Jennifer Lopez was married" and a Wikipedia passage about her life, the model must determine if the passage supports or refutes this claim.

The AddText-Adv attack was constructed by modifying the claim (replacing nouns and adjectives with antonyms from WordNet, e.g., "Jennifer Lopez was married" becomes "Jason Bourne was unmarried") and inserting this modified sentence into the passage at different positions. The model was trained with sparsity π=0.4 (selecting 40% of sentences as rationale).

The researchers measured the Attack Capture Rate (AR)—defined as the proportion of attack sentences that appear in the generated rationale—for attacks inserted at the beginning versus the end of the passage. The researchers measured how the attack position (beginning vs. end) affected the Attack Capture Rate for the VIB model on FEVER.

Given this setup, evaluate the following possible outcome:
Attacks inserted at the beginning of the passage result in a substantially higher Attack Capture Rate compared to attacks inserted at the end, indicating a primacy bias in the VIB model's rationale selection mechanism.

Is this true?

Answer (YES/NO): YES